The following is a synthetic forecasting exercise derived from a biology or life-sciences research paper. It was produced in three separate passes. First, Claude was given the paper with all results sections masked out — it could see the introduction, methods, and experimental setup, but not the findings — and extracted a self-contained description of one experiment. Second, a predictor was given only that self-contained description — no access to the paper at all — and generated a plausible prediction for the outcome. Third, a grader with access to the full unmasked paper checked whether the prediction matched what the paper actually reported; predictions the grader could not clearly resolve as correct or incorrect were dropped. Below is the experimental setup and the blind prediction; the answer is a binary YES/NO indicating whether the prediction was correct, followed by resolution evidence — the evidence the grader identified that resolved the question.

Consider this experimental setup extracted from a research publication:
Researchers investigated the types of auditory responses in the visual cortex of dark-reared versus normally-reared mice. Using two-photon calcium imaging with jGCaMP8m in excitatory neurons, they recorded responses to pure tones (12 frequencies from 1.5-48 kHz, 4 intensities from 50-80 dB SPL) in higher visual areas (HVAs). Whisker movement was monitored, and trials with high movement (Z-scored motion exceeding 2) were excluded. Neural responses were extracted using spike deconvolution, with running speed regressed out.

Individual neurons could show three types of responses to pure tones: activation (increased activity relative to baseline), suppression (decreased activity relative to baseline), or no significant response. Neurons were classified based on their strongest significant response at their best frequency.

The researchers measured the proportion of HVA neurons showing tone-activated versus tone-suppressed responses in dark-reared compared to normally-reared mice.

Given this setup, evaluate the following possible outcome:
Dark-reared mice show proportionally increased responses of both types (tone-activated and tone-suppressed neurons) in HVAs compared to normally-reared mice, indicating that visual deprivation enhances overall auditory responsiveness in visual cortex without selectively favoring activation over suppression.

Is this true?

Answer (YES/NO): NO